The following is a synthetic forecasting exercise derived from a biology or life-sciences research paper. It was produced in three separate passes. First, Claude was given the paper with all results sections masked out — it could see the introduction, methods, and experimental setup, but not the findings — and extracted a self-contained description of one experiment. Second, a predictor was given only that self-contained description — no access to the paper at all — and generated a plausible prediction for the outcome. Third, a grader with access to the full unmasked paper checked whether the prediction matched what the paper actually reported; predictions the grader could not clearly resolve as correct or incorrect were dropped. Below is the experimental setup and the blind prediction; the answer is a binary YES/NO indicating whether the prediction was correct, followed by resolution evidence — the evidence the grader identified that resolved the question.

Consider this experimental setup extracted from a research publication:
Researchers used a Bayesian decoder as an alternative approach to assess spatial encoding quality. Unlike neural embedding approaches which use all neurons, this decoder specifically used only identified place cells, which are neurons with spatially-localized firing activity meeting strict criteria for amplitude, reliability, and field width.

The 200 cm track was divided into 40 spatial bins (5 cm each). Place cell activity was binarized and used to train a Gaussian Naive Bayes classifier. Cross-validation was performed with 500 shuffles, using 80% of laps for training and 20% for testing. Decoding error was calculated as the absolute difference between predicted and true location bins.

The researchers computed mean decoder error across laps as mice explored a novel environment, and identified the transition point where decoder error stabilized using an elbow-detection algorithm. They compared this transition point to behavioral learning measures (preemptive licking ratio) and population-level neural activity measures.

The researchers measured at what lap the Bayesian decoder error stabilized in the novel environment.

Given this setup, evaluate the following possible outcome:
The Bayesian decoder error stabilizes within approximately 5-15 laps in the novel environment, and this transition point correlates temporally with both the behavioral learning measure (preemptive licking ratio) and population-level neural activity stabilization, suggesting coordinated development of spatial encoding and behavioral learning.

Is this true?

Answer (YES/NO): YES